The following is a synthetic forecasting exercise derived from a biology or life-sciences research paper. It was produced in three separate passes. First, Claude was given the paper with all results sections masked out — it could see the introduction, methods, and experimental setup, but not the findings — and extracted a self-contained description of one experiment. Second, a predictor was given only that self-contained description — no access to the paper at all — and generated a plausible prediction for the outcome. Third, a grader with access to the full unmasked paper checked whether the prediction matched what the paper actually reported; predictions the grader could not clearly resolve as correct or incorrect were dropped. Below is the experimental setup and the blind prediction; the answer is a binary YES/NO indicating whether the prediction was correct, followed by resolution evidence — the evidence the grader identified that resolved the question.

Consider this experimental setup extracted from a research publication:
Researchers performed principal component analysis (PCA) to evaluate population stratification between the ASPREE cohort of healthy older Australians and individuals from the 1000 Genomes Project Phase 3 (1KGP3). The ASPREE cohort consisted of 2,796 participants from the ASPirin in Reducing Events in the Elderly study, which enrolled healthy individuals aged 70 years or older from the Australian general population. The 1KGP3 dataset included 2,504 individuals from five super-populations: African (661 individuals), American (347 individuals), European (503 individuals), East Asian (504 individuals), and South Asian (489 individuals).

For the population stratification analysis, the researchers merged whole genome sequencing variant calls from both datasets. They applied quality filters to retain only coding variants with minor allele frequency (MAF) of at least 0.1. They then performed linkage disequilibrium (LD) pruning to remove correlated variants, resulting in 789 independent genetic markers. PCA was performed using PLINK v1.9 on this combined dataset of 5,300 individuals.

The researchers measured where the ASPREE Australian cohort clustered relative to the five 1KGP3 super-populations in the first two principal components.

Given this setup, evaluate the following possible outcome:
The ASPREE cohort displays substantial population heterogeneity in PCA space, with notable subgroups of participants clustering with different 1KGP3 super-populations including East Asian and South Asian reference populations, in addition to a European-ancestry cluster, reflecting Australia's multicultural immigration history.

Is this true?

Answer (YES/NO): NO